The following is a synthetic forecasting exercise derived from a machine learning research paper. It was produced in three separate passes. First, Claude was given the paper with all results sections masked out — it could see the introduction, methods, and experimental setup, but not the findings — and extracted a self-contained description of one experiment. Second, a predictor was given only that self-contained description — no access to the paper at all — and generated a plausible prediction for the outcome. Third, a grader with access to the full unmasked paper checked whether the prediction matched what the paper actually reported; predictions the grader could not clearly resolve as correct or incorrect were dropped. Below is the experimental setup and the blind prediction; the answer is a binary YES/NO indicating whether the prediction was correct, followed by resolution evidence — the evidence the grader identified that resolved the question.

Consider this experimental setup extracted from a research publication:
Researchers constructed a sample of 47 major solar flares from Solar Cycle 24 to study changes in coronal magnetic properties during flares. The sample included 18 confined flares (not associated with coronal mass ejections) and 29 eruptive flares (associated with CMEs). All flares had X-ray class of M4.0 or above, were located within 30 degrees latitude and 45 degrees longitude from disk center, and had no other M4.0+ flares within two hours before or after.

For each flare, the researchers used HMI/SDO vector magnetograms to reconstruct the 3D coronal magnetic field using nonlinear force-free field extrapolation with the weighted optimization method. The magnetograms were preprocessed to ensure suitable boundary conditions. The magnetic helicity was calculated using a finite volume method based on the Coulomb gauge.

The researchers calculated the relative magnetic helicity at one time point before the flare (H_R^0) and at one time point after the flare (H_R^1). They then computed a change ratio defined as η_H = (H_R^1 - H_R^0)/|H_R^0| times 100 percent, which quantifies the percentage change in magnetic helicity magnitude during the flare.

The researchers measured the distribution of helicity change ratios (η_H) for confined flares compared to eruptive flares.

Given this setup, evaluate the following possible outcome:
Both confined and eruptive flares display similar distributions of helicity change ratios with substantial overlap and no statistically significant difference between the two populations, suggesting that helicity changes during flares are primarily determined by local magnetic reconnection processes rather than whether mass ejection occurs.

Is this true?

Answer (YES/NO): NO